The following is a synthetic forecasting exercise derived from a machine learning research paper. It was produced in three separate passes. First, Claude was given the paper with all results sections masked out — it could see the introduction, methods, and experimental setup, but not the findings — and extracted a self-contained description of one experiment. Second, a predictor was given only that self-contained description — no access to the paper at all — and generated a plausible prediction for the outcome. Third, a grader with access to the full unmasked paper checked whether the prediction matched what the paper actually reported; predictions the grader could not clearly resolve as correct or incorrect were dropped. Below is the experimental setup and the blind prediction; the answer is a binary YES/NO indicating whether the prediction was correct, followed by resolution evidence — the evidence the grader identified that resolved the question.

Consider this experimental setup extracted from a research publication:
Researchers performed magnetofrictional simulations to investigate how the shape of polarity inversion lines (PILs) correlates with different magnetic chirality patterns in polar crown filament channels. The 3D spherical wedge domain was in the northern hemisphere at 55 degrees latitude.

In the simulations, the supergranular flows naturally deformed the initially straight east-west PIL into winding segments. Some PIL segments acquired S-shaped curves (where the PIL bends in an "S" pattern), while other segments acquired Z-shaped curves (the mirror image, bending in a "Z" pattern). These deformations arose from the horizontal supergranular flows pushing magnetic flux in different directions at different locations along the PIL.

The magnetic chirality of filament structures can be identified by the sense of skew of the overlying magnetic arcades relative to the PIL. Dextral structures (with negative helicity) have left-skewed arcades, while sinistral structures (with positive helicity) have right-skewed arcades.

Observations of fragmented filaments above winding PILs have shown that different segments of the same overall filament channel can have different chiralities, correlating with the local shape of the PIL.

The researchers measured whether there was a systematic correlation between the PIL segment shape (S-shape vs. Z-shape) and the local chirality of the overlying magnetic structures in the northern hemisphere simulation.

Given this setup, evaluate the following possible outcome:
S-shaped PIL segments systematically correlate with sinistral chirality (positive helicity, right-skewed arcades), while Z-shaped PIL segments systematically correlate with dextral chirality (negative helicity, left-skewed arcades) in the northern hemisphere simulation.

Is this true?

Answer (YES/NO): NO